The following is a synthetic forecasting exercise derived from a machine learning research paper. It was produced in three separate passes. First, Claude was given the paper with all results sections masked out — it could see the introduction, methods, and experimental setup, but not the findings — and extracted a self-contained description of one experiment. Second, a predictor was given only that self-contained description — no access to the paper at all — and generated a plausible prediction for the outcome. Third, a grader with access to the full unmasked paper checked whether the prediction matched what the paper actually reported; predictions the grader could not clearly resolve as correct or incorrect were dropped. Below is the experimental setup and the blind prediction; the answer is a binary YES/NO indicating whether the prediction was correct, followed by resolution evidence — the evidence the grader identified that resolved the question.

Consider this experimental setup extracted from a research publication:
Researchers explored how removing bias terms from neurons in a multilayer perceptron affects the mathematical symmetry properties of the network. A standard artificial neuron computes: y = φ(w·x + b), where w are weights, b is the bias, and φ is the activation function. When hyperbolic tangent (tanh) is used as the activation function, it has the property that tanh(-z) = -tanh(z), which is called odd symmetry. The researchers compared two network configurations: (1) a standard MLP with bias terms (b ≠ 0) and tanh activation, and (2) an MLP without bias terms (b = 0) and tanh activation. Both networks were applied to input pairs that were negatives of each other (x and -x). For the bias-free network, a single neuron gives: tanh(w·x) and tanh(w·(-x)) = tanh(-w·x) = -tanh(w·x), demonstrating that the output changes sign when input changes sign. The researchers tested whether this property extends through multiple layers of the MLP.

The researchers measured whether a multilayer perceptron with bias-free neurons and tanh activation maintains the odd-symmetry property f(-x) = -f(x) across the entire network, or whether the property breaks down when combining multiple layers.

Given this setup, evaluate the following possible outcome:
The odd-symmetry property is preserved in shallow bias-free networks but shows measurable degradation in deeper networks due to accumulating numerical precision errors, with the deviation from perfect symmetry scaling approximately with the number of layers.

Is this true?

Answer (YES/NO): NO